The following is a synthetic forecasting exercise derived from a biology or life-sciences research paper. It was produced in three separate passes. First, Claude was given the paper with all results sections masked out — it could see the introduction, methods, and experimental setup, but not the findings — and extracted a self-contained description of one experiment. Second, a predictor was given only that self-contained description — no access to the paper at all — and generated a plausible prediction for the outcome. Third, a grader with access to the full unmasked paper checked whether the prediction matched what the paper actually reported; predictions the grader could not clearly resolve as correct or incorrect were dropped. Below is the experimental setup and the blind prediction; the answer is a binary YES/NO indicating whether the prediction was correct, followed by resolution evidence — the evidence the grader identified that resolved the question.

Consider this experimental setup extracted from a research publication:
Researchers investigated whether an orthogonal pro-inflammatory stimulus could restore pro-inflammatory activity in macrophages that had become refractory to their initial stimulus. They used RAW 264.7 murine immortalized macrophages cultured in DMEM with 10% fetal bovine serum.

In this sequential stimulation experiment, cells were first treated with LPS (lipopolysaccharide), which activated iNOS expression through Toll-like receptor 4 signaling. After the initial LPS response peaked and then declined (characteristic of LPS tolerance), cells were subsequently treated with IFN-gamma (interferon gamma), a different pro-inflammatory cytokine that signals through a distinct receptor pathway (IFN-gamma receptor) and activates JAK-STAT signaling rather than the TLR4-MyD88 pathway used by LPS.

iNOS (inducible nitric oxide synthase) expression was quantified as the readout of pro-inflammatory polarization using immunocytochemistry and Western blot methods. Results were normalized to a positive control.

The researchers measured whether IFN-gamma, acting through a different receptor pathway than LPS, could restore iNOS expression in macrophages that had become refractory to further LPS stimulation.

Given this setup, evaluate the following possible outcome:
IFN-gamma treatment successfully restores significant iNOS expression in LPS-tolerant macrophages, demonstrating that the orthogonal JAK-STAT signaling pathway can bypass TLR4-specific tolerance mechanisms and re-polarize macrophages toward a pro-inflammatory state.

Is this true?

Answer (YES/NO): YES